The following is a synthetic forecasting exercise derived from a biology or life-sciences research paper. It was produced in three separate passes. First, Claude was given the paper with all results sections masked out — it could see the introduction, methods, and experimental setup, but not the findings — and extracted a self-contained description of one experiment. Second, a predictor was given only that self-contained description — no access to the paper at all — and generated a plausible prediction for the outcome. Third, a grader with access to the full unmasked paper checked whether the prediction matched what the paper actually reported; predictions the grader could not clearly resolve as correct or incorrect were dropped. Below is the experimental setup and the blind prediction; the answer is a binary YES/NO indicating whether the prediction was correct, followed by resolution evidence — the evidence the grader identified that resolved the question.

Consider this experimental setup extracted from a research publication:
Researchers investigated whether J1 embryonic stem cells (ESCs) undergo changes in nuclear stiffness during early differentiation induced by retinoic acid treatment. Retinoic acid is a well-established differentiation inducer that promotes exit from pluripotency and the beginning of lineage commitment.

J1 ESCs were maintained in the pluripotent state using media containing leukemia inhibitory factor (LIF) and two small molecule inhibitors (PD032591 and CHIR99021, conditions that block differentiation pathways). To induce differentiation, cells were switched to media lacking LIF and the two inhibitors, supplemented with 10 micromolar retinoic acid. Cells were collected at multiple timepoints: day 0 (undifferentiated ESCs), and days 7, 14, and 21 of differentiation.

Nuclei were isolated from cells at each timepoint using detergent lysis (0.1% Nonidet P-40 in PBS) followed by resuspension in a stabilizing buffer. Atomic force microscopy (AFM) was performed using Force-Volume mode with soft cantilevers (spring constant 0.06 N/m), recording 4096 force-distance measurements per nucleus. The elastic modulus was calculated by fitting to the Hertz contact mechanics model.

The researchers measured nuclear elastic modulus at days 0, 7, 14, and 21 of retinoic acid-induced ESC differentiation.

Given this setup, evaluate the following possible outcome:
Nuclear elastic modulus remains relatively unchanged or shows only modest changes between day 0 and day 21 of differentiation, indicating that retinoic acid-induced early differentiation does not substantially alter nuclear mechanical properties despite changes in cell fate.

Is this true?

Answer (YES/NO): NO